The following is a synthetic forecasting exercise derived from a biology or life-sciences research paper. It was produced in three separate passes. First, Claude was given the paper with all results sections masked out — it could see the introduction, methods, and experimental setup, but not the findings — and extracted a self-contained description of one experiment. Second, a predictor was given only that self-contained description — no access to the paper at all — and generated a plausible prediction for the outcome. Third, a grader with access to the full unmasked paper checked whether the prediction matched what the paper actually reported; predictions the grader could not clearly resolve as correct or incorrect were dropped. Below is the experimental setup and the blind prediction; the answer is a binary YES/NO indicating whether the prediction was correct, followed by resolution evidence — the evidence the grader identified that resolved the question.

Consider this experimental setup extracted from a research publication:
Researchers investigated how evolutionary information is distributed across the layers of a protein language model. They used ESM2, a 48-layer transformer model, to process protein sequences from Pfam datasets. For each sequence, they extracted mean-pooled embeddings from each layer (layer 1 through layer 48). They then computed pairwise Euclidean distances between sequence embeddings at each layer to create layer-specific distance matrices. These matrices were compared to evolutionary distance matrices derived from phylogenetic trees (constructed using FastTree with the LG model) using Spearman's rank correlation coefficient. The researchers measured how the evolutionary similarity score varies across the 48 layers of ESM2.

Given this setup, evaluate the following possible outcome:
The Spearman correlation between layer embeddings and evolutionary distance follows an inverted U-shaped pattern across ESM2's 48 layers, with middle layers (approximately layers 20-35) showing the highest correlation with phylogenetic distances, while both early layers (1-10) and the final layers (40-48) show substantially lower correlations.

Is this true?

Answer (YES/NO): NO